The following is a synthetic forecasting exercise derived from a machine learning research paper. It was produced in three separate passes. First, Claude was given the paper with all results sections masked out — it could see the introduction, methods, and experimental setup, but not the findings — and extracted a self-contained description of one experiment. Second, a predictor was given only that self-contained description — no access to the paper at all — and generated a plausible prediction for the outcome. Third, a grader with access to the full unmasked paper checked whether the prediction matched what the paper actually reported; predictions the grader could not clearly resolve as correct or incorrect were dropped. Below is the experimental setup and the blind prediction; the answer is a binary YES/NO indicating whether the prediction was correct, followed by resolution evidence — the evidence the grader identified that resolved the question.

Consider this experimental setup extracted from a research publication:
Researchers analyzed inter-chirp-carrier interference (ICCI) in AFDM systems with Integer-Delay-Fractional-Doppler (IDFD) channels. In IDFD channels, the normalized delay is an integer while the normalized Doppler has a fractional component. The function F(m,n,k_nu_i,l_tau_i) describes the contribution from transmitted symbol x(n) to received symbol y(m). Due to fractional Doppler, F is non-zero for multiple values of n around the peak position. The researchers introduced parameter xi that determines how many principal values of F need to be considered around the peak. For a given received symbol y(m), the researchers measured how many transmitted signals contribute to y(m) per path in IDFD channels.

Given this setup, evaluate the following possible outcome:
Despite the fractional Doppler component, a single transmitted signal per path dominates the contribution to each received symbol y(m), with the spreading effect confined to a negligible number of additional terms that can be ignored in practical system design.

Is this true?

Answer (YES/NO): NO